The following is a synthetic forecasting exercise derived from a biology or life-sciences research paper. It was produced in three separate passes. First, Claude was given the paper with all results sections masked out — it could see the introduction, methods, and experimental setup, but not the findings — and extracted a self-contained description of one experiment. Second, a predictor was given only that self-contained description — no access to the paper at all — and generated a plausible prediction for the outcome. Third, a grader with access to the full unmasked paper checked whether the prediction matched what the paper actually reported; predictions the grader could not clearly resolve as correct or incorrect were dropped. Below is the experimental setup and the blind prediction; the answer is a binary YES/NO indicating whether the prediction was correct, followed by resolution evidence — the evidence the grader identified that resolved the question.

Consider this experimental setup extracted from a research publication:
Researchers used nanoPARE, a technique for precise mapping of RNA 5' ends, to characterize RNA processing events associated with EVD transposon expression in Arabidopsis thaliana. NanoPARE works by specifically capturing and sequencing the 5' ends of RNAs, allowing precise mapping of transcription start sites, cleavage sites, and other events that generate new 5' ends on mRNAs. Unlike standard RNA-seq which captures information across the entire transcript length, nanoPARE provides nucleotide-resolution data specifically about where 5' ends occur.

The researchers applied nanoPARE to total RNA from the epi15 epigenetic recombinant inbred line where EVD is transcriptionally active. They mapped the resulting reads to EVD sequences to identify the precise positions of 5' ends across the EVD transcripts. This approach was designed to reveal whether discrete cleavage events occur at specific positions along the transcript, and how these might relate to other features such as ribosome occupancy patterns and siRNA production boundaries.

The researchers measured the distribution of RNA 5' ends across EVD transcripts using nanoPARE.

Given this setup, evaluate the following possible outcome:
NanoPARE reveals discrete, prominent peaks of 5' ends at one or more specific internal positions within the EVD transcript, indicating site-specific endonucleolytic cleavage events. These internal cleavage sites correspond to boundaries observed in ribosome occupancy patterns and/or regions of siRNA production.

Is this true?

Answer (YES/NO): NO